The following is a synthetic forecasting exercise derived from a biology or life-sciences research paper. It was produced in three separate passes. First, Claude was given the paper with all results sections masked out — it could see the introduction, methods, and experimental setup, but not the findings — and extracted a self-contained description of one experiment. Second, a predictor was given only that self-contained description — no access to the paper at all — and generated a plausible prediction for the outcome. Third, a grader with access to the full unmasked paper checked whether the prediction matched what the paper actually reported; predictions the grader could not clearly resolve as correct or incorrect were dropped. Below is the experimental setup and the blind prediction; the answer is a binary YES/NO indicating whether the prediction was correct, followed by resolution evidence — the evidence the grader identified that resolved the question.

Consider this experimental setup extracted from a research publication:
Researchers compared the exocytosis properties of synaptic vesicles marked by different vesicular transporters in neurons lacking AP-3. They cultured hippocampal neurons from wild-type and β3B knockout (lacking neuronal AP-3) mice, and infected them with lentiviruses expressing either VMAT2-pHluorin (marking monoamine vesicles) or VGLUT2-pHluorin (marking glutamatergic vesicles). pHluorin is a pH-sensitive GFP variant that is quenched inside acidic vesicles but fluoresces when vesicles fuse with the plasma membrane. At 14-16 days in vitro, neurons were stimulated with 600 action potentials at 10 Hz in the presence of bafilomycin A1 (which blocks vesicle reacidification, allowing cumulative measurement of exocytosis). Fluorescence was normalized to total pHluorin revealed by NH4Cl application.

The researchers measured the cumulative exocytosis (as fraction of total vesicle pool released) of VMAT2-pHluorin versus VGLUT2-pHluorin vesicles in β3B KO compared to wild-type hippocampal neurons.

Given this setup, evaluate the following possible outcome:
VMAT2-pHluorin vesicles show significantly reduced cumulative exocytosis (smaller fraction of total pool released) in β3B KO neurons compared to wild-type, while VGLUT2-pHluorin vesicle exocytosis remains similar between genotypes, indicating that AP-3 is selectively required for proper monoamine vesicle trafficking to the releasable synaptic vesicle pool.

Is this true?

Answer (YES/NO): NO